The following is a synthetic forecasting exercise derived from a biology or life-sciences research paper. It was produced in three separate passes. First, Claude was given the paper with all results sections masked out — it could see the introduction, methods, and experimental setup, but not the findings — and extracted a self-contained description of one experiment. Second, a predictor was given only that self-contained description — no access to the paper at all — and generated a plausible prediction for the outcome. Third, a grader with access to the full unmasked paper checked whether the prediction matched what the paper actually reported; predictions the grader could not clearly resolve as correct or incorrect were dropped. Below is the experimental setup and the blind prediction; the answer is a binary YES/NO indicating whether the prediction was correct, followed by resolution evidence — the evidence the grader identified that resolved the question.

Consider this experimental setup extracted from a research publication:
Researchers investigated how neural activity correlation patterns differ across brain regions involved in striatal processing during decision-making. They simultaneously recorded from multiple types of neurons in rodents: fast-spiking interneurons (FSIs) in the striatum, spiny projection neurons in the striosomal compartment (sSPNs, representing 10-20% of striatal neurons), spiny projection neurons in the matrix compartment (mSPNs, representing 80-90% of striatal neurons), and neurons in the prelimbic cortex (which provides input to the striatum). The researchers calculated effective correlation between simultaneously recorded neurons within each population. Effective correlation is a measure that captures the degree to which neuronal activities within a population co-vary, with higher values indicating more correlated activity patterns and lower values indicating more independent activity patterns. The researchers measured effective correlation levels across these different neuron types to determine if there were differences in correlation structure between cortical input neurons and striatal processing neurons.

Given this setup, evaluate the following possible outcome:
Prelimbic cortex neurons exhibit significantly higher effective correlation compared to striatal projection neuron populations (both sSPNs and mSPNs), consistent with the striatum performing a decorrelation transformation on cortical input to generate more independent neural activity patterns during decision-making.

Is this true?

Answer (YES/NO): YES